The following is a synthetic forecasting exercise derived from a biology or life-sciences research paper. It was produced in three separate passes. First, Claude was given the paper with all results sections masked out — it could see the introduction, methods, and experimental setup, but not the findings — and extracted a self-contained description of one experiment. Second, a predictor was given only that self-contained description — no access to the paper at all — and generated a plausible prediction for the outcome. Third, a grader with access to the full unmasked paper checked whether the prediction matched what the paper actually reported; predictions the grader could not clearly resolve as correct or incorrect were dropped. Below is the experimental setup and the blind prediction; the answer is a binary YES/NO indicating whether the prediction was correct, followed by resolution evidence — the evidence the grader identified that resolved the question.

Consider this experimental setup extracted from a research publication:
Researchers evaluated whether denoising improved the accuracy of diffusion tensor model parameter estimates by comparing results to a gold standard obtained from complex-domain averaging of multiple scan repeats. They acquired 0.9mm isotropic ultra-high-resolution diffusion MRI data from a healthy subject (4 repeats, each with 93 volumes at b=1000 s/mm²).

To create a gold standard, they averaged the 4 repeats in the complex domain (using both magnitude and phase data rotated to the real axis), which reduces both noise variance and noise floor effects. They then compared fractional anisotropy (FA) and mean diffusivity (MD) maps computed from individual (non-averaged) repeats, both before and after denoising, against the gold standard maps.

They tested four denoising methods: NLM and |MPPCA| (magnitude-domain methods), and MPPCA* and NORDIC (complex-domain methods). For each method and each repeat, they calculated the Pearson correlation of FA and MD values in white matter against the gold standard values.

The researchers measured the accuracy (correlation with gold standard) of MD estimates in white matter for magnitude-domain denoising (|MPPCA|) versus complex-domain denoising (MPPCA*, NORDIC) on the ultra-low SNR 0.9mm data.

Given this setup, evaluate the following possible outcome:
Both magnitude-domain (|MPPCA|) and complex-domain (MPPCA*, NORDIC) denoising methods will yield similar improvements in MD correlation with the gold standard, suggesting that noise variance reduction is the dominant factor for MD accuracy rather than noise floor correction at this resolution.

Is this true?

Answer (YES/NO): NO